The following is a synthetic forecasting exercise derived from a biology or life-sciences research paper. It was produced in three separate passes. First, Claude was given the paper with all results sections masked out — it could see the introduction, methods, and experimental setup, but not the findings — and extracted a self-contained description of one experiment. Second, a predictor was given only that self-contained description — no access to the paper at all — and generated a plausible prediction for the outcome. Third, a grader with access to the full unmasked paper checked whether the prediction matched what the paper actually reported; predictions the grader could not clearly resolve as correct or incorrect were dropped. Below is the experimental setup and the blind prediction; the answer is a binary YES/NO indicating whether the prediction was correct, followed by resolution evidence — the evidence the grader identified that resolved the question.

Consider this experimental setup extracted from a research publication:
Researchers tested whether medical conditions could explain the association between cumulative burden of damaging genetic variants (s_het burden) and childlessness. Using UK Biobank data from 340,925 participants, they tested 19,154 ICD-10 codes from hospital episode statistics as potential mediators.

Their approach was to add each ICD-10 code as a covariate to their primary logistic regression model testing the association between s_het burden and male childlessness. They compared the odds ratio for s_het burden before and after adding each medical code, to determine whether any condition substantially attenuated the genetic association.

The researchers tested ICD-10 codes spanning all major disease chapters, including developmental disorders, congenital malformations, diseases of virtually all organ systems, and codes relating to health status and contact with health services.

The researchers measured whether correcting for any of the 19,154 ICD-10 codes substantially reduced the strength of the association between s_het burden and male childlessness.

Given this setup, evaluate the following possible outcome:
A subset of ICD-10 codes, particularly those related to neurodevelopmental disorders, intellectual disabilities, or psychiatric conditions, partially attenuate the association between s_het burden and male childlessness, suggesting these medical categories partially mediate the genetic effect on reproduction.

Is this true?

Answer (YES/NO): NO